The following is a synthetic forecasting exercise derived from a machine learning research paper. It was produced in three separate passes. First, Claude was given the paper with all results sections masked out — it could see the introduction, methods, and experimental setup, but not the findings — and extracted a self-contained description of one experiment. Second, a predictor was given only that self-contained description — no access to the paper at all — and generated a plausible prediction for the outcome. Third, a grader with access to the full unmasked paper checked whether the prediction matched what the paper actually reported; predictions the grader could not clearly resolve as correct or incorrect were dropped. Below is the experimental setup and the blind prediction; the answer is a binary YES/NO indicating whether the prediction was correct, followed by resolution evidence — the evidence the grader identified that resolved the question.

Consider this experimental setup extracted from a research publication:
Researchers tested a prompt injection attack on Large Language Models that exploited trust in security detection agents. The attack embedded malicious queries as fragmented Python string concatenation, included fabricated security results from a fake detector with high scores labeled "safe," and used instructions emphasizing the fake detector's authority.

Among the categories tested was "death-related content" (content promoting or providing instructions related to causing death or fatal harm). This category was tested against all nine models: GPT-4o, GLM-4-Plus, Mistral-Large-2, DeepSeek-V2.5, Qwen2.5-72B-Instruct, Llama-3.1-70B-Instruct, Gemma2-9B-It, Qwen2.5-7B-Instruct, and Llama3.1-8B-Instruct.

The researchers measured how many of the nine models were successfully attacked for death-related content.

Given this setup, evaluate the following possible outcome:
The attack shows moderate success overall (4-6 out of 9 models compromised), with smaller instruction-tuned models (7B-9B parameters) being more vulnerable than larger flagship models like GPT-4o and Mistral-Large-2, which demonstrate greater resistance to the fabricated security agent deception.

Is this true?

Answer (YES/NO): NO